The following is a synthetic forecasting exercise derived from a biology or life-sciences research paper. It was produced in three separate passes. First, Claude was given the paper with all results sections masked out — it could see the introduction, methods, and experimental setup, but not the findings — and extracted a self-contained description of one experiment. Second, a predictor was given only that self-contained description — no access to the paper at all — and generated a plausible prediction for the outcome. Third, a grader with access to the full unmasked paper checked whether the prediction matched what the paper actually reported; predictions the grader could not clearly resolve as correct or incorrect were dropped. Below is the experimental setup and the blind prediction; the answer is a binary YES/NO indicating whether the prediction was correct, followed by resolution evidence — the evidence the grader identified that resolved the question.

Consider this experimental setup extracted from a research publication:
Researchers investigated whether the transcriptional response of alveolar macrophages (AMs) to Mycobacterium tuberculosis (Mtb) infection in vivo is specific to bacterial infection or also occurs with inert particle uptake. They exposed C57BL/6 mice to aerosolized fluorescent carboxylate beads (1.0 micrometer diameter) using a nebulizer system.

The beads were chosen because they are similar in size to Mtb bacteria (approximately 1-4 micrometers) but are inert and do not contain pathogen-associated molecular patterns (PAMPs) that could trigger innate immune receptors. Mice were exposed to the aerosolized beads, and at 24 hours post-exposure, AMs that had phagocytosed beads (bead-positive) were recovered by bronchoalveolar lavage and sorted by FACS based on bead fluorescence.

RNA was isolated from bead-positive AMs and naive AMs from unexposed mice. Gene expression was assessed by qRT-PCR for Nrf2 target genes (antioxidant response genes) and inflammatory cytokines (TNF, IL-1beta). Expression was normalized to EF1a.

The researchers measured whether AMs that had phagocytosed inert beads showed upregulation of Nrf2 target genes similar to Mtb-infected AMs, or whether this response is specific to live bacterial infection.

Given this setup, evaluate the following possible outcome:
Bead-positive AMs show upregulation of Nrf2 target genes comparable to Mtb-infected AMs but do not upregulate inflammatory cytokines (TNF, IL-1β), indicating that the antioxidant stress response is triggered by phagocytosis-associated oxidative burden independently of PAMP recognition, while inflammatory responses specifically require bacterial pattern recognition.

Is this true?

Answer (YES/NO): NO